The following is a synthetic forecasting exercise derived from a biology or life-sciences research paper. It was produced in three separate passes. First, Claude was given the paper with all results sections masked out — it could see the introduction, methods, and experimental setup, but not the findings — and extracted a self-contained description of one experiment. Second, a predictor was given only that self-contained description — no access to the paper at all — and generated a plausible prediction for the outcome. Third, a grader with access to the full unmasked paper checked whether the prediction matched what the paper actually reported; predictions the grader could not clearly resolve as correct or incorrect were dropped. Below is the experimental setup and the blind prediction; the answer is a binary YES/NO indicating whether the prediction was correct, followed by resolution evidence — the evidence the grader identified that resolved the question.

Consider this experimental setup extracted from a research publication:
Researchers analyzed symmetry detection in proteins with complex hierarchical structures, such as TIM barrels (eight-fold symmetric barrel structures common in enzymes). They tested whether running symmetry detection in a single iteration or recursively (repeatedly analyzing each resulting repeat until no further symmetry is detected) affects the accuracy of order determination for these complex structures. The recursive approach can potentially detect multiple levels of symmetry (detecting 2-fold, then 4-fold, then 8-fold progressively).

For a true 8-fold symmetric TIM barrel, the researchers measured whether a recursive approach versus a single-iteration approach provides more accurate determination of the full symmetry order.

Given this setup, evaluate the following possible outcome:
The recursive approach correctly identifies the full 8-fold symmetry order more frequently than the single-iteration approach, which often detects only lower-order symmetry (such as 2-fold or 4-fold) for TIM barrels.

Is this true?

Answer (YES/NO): YES